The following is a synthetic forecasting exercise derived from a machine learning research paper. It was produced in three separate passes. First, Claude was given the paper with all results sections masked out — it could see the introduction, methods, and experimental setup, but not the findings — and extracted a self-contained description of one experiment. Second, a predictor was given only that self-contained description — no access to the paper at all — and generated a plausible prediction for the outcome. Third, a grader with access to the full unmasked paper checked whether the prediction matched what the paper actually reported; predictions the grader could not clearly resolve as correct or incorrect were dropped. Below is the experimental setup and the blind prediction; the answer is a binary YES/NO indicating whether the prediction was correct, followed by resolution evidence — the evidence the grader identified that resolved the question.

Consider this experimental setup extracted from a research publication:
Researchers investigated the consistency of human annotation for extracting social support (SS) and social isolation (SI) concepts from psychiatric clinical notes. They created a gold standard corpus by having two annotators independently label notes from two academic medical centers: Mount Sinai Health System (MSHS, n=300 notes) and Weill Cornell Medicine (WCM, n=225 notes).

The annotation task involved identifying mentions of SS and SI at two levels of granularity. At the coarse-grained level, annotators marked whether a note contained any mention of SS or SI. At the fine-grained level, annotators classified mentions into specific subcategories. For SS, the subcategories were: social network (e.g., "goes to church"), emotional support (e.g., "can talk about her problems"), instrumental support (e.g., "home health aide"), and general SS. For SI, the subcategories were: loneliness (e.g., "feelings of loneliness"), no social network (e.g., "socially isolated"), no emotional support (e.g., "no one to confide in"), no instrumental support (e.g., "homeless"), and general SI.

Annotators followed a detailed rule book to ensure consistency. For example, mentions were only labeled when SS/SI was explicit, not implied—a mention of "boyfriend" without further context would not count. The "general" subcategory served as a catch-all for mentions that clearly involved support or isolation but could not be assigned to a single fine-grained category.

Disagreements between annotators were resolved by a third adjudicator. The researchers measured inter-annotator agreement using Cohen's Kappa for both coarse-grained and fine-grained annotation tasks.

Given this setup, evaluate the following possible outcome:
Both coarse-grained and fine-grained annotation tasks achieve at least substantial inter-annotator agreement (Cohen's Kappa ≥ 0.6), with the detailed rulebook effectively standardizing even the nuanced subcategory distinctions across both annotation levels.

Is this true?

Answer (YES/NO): YES